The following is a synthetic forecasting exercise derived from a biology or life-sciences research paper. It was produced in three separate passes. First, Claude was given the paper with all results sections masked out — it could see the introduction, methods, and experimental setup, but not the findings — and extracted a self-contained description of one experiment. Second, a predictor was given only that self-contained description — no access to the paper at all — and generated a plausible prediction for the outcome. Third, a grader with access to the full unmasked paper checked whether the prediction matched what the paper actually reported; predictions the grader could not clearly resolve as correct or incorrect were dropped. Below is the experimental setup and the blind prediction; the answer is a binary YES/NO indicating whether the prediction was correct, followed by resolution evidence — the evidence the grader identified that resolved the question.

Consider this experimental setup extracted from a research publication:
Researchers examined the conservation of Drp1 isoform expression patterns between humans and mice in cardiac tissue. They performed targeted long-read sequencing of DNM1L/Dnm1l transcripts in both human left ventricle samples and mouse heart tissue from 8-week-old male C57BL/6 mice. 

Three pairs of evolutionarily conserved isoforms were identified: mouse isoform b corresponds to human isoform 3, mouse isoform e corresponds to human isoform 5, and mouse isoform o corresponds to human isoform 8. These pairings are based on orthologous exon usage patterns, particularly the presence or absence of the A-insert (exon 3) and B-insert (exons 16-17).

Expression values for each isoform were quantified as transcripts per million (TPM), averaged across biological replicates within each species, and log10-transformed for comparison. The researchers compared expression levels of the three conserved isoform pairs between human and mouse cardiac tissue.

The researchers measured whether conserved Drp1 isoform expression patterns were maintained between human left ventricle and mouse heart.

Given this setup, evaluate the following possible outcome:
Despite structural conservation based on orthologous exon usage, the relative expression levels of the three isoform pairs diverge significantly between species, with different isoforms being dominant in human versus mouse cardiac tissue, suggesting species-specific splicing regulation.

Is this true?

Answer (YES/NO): NO